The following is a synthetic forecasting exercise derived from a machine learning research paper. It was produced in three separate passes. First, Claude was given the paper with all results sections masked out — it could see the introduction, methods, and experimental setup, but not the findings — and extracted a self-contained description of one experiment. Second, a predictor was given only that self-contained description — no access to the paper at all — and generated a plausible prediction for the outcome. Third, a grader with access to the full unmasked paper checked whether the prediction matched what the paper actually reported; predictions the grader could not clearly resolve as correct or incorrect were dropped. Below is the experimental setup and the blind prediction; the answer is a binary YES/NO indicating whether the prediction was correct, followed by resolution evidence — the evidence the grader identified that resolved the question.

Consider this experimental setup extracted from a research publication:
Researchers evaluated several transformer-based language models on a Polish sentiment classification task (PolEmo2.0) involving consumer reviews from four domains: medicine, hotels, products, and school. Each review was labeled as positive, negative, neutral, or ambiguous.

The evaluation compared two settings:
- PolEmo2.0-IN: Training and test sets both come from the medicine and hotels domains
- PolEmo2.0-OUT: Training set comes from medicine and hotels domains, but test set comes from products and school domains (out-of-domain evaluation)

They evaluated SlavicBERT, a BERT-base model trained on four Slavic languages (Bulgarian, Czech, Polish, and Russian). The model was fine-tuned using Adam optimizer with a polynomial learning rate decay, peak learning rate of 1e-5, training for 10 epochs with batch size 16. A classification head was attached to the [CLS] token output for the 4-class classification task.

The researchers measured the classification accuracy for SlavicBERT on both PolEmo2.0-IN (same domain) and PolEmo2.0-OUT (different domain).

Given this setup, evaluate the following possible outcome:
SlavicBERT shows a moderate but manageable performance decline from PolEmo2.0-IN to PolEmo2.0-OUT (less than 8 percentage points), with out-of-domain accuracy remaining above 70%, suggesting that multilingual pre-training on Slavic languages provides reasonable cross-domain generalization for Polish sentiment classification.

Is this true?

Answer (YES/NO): NO